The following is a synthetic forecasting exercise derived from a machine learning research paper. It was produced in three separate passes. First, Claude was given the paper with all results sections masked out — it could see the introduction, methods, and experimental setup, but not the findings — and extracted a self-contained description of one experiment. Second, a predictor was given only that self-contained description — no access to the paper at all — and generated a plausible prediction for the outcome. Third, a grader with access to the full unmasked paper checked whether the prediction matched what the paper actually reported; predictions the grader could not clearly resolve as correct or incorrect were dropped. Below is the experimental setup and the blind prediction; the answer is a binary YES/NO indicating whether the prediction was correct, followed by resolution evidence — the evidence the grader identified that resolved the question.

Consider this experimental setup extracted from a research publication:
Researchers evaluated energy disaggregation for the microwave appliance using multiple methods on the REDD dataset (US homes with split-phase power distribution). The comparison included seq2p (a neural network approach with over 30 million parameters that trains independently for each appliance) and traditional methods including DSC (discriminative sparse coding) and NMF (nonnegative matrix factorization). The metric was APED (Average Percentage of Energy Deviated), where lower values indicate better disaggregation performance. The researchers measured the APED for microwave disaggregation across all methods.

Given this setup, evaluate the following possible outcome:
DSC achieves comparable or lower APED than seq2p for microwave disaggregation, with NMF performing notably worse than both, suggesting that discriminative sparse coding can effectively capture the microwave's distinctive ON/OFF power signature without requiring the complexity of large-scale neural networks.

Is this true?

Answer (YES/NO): NO